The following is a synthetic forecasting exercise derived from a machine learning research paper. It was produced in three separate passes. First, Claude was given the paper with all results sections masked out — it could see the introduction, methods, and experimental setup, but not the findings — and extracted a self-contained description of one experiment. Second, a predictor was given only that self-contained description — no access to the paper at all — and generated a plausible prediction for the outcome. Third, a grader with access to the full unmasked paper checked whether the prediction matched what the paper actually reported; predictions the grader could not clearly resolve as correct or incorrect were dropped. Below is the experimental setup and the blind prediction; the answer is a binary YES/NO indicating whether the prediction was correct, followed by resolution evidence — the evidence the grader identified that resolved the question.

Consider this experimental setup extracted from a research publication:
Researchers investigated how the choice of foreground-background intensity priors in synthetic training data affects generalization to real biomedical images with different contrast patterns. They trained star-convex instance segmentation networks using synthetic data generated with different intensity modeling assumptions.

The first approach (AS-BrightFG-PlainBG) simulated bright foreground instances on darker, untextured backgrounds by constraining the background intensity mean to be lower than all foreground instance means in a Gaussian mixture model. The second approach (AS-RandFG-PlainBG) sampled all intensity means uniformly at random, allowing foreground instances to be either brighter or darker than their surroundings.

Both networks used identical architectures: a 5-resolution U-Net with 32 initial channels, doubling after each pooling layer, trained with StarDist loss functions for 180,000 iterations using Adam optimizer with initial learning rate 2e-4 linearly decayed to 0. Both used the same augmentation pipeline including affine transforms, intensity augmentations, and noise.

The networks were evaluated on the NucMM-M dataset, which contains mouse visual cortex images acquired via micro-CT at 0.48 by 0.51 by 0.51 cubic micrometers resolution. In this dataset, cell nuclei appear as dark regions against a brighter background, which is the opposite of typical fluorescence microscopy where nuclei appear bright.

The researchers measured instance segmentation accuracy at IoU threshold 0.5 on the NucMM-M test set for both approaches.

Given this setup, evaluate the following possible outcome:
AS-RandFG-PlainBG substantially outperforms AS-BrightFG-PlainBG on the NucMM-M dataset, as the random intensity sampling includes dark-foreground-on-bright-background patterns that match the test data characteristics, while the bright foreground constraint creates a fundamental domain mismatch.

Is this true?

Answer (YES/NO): YES